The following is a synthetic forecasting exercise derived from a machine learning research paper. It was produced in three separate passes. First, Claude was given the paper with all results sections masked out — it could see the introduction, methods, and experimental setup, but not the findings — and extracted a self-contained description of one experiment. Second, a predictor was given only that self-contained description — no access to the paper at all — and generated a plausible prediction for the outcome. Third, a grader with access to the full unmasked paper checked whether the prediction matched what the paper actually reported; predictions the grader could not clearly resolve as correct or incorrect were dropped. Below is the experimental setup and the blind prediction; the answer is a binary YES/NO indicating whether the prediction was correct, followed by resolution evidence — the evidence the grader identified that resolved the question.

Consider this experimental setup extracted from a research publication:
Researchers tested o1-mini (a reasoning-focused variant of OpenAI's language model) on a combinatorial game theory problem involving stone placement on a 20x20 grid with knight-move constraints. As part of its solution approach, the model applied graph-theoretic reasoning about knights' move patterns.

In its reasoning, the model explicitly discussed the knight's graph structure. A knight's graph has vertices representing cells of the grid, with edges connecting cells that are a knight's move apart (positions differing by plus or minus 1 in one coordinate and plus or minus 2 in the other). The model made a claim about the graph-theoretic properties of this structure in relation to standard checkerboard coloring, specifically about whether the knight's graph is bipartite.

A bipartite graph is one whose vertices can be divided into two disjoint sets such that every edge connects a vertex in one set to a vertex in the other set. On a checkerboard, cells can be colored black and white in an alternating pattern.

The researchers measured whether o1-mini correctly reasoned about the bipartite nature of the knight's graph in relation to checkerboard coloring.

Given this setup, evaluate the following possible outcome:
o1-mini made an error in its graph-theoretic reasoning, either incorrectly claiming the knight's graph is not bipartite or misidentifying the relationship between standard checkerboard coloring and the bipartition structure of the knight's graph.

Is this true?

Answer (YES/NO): NO